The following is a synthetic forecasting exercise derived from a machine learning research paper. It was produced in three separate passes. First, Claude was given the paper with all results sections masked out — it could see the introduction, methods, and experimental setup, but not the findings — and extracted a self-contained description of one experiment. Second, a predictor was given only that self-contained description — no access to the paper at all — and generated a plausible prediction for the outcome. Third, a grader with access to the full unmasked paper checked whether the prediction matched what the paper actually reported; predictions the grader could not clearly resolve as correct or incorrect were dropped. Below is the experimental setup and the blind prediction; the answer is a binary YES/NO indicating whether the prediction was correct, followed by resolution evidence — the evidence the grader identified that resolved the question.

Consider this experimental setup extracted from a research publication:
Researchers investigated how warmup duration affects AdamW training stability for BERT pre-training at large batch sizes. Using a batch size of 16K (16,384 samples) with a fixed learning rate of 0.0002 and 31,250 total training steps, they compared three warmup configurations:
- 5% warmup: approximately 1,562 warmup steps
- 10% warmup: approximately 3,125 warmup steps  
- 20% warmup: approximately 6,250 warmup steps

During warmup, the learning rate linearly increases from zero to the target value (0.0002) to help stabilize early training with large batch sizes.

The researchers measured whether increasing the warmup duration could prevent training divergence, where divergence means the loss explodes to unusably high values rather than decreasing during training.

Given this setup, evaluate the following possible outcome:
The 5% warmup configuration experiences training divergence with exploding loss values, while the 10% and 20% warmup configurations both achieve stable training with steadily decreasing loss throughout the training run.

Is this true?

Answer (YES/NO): YES